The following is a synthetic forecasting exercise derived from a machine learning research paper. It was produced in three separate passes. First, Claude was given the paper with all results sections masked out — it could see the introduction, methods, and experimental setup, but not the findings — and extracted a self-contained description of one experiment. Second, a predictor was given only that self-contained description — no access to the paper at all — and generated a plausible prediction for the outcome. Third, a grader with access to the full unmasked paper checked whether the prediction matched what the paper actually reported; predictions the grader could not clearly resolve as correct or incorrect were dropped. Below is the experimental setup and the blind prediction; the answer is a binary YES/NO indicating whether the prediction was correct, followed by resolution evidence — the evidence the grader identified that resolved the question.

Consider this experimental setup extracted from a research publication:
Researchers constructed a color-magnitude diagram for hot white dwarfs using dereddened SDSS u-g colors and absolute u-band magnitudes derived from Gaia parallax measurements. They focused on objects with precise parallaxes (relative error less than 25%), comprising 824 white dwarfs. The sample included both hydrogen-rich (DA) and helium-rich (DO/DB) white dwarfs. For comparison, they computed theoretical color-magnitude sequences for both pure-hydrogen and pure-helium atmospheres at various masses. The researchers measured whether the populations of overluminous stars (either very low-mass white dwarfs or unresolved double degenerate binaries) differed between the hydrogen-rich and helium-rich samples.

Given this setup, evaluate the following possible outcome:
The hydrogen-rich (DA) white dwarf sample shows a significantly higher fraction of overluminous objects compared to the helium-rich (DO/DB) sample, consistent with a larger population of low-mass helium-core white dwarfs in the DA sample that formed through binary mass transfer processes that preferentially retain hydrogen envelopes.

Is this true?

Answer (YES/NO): YES